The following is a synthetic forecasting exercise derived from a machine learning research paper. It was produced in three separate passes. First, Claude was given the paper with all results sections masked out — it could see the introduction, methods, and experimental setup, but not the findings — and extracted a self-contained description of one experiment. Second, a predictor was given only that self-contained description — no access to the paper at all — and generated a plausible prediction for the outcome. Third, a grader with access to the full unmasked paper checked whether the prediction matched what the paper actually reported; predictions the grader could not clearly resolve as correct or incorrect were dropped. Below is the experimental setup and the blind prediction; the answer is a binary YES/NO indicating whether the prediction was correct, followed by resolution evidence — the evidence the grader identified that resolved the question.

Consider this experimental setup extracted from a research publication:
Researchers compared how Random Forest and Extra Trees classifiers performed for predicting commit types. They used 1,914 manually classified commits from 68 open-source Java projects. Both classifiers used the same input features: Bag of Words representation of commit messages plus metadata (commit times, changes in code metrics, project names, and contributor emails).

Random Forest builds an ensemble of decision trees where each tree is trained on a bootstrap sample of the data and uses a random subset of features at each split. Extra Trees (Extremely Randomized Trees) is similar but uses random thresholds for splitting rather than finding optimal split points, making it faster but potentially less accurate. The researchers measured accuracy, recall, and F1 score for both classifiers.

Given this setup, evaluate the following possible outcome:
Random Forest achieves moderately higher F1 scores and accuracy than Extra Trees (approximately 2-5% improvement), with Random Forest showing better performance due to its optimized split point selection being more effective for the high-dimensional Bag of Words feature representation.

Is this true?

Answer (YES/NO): NO